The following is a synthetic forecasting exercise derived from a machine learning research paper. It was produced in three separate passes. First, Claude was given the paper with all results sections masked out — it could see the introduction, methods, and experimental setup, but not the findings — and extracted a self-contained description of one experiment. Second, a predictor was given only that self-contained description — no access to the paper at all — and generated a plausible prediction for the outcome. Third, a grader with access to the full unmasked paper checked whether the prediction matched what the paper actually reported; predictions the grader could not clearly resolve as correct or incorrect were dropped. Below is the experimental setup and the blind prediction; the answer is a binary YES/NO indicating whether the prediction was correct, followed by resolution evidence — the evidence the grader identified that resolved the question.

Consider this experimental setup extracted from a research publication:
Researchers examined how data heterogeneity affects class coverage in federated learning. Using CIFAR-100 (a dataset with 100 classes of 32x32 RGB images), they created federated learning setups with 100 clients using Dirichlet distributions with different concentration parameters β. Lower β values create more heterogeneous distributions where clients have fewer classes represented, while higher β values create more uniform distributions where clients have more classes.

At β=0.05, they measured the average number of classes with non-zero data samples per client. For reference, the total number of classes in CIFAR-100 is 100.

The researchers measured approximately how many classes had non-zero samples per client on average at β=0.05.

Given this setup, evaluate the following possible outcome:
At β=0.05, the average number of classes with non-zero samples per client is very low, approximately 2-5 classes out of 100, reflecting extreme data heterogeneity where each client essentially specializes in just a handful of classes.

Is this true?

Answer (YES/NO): NO